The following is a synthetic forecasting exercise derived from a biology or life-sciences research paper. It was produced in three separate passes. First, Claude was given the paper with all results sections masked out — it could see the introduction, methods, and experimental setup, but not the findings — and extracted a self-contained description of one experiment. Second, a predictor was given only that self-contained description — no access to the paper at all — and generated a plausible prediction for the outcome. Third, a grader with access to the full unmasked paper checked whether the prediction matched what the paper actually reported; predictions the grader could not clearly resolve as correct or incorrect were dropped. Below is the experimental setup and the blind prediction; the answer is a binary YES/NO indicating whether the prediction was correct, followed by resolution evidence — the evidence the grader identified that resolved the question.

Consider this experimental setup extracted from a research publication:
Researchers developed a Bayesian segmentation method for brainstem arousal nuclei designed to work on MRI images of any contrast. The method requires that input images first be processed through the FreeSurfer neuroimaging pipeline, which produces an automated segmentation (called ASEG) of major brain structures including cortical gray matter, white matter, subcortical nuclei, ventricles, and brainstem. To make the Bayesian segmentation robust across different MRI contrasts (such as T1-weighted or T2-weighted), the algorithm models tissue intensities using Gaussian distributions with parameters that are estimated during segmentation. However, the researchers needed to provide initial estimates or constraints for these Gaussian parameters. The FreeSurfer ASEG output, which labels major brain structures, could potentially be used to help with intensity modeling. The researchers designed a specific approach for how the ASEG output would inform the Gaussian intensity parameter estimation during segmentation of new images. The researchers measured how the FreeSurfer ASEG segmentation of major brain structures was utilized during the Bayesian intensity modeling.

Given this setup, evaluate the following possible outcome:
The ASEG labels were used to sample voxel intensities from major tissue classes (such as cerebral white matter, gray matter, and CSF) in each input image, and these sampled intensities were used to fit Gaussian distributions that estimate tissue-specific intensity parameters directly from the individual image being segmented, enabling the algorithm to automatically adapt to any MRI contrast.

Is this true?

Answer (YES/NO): YES